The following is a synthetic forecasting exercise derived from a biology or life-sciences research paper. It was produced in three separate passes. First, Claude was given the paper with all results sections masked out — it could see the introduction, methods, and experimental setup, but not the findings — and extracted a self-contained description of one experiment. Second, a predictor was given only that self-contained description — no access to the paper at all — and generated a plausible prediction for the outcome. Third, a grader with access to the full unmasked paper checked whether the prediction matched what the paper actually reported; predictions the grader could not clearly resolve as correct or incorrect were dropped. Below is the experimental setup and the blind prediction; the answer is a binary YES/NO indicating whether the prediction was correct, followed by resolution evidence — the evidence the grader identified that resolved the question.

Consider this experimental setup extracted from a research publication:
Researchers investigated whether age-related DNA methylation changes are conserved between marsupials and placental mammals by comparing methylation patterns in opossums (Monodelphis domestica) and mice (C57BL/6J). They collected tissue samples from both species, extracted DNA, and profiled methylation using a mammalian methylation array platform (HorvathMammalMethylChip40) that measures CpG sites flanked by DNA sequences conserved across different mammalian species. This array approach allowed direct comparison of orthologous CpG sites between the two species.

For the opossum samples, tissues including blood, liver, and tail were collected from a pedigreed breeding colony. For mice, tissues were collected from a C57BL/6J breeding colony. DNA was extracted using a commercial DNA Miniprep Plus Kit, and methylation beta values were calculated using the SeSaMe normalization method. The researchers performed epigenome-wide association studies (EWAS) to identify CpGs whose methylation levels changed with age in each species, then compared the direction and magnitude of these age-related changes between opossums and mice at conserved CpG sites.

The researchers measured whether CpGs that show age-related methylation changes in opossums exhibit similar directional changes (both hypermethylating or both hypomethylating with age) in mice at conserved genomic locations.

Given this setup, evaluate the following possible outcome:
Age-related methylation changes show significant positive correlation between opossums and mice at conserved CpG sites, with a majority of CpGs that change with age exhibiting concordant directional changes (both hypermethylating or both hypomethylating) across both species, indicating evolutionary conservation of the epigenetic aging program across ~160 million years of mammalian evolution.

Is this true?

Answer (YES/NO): NO